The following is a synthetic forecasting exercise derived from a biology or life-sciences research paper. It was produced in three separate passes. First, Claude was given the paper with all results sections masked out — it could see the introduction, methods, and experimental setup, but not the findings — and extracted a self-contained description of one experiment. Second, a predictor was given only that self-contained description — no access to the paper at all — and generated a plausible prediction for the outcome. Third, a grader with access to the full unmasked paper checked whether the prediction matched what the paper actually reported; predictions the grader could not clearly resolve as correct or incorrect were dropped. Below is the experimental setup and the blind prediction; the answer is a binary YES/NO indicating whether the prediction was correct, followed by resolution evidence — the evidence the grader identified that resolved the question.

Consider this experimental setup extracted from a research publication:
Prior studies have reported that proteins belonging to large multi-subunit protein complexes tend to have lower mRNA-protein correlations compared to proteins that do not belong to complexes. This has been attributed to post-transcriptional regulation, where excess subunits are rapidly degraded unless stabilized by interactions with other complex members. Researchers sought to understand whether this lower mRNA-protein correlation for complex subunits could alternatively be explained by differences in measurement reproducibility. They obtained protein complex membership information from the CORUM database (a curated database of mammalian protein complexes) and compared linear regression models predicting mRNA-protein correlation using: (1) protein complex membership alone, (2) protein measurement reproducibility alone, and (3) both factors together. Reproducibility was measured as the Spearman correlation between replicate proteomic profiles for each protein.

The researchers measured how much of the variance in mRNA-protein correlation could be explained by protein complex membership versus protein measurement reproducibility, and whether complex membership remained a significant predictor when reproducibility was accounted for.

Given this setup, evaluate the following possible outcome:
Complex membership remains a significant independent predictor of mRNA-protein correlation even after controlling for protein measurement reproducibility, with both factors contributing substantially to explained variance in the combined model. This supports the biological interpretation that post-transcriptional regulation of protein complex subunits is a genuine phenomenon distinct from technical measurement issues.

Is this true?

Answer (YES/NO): YES